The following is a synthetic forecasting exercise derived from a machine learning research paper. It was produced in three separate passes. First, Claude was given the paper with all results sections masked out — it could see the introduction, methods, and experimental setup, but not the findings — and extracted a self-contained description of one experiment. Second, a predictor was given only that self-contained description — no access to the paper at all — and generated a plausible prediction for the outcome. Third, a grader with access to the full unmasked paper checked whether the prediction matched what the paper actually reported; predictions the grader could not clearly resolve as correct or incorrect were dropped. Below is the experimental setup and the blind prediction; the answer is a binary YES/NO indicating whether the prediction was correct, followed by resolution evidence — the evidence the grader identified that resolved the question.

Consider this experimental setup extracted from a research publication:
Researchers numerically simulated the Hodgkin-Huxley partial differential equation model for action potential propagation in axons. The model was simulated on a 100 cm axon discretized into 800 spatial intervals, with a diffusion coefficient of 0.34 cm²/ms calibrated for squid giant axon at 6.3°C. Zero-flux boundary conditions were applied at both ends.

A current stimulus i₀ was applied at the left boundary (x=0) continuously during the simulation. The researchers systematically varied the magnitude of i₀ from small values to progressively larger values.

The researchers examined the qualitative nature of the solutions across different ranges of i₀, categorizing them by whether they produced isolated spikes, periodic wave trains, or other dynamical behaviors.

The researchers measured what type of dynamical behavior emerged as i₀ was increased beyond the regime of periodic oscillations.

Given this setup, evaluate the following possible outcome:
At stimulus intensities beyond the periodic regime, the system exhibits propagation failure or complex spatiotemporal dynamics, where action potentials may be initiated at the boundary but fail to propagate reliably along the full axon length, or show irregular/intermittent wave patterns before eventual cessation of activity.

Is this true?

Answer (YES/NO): YES